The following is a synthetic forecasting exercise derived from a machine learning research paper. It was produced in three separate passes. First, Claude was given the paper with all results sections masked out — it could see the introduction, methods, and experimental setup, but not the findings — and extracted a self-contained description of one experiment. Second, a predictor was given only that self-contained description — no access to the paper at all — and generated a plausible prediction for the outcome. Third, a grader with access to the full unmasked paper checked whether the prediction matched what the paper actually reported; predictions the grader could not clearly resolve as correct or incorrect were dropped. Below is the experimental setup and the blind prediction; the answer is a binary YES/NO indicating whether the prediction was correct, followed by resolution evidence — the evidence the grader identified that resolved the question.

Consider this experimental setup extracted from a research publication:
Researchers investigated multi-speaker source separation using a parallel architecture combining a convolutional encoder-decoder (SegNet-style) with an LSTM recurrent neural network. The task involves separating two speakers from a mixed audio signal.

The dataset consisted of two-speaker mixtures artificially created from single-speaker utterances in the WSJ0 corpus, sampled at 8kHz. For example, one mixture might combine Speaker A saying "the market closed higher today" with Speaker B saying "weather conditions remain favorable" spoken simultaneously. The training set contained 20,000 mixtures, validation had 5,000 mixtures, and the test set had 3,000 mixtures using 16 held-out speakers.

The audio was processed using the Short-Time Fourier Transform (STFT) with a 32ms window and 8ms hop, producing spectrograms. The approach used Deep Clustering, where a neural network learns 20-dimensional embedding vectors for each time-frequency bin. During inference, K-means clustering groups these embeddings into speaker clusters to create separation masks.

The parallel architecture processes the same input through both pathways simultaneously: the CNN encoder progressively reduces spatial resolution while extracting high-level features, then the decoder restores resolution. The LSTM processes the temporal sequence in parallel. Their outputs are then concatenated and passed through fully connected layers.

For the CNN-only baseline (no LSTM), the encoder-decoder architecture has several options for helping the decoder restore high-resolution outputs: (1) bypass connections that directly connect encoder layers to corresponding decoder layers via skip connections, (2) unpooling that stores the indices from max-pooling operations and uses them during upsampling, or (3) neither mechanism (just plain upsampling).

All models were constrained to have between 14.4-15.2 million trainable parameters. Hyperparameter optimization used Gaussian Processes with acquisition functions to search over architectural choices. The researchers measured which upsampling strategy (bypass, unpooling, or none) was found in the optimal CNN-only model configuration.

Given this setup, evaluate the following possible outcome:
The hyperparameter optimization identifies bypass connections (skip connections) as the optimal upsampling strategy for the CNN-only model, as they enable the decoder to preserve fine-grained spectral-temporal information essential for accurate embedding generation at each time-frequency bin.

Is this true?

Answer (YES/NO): NO